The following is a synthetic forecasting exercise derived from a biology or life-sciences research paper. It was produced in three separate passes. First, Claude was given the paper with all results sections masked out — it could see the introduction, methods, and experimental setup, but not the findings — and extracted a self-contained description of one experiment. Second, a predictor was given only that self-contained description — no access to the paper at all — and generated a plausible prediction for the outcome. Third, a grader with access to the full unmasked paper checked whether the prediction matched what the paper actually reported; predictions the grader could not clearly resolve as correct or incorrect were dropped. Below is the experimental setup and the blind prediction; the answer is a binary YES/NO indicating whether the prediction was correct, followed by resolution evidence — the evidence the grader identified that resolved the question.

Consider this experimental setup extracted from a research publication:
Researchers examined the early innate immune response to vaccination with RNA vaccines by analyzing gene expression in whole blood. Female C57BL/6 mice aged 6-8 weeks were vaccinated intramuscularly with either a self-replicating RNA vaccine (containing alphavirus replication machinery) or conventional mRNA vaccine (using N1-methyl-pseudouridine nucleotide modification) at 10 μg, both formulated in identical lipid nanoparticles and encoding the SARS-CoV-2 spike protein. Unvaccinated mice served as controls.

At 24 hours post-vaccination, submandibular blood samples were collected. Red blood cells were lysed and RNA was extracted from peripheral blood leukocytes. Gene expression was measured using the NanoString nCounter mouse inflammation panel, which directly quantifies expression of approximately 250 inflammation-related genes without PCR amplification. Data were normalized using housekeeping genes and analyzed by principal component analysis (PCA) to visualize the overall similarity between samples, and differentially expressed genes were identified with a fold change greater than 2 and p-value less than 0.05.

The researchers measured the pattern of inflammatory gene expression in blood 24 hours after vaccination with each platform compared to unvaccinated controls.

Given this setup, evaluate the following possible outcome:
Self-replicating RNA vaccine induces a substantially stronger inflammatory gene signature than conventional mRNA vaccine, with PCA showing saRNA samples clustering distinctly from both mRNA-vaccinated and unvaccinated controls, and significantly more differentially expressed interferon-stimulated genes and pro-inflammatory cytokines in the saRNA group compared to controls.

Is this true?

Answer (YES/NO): NO